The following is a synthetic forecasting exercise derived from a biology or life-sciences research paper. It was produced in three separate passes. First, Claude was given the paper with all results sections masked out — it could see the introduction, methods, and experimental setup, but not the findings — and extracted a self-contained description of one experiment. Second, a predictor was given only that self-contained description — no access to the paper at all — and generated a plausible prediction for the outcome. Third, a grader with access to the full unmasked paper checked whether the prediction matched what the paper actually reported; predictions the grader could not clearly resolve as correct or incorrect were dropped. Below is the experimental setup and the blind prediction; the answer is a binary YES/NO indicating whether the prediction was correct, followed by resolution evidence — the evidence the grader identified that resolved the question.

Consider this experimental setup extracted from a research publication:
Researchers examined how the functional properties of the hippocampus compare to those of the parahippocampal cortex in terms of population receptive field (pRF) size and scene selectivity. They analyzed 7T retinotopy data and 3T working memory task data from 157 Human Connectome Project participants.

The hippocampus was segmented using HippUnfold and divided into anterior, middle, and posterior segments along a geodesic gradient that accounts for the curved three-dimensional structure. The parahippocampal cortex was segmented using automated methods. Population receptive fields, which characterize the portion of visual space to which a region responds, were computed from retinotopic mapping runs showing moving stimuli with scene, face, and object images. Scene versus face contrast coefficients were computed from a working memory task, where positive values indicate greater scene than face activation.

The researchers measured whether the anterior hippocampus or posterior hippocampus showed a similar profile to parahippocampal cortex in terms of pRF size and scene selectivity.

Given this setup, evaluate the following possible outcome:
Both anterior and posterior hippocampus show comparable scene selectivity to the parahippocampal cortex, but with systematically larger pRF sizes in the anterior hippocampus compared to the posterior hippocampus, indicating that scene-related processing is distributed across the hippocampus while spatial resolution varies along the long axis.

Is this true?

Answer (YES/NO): NO